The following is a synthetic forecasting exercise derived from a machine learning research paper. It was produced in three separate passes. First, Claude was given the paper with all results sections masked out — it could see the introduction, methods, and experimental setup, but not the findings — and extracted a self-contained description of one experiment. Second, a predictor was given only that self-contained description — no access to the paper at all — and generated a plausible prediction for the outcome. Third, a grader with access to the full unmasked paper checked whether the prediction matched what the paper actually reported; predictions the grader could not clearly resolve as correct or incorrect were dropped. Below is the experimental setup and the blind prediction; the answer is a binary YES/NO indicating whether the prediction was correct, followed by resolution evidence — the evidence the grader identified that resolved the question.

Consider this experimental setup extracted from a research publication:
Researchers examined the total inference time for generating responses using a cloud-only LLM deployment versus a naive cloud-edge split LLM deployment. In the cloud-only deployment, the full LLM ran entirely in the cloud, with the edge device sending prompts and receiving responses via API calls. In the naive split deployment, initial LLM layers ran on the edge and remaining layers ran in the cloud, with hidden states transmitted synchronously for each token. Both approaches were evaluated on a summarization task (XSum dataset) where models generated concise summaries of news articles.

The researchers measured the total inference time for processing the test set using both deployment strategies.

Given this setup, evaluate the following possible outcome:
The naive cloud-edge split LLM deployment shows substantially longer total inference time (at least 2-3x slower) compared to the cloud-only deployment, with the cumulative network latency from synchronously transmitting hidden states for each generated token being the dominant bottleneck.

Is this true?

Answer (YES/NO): YES